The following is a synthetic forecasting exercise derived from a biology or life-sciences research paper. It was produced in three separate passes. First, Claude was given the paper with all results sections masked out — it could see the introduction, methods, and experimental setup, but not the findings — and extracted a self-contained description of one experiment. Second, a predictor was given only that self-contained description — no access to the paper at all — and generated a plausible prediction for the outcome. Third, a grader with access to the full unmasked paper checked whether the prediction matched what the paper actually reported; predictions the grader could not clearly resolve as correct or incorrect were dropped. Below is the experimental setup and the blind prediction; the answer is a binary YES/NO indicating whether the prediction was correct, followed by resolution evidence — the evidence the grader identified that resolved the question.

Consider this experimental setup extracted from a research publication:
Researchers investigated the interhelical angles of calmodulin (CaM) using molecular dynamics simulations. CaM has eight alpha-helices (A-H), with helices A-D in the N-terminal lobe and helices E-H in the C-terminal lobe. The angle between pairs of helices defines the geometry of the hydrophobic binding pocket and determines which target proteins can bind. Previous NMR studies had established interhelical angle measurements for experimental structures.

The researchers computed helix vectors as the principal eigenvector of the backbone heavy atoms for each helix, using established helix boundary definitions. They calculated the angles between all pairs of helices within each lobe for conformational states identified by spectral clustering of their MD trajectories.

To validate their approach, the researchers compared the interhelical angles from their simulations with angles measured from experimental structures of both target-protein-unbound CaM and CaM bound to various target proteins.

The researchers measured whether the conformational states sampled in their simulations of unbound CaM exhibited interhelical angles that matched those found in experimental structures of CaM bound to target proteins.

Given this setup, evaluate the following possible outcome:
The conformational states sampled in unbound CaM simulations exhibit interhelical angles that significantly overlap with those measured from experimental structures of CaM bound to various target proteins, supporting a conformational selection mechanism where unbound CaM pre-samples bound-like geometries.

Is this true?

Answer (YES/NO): YES